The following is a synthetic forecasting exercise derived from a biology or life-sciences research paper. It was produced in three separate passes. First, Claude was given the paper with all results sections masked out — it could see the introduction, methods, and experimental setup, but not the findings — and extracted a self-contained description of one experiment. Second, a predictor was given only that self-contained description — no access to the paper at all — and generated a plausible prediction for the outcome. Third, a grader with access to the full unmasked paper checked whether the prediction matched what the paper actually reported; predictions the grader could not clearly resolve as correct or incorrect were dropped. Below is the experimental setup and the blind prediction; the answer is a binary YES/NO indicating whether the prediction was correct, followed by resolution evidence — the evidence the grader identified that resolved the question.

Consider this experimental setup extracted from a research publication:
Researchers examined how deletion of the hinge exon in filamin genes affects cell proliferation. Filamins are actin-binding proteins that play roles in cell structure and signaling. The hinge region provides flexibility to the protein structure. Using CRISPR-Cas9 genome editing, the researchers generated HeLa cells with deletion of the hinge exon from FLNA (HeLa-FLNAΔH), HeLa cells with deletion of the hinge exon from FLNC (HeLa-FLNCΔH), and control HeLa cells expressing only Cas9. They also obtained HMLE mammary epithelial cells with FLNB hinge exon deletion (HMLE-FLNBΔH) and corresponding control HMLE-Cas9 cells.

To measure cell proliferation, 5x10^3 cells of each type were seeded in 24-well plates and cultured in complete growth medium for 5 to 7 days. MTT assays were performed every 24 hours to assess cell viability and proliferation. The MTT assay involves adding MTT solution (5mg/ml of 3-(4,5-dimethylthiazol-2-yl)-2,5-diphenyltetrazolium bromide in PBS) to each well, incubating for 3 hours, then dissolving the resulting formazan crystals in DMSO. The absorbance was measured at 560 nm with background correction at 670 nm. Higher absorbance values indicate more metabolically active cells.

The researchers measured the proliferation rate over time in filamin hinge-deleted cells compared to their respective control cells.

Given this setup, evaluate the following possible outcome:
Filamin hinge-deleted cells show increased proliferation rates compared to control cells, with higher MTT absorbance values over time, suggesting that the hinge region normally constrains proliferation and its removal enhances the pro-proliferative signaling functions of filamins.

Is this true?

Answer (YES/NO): NO